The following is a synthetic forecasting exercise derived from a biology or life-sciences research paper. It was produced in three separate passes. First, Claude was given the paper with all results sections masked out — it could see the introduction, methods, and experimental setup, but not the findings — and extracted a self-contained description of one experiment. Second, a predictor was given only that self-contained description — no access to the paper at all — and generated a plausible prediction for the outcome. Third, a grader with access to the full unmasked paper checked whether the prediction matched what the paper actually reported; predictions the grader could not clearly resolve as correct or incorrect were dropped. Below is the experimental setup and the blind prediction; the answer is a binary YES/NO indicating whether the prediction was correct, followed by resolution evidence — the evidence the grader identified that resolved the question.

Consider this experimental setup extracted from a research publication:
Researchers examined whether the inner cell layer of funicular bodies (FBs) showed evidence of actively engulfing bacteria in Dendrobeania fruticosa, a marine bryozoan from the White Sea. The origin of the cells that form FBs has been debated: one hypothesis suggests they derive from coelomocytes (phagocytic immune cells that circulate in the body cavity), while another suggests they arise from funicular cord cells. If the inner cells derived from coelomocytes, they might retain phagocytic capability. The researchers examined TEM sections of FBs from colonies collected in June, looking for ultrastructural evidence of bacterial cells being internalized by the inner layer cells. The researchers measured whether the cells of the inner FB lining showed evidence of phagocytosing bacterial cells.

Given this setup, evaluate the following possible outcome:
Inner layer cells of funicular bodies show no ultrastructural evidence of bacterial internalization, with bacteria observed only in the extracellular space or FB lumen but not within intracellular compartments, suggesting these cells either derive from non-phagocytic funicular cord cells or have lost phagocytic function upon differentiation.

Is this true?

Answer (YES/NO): NO